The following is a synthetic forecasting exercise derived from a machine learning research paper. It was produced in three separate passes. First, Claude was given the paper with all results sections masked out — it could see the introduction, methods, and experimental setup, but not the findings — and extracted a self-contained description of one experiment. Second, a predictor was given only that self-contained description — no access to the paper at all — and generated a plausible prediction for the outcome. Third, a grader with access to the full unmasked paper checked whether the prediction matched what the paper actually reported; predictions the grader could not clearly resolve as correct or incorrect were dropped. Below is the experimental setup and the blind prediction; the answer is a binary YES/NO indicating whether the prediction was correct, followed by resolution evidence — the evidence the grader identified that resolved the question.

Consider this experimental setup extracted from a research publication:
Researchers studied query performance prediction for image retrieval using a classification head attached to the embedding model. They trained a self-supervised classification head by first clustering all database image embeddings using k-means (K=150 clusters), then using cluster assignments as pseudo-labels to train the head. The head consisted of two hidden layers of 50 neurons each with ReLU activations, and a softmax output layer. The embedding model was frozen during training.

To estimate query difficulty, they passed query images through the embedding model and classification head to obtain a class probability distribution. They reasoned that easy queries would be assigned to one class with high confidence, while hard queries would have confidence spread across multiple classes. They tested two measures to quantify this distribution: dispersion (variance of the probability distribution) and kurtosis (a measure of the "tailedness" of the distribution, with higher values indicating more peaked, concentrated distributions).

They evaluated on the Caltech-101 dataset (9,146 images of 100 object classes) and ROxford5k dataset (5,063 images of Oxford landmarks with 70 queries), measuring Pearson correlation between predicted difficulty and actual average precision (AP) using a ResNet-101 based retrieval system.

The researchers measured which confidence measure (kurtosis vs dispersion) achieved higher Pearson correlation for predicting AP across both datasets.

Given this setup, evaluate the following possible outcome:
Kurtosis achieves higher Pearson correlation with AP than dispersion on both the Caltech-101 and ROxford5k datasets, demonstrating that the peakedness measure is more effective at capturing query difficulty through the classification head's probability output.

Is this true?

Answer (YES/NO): NO